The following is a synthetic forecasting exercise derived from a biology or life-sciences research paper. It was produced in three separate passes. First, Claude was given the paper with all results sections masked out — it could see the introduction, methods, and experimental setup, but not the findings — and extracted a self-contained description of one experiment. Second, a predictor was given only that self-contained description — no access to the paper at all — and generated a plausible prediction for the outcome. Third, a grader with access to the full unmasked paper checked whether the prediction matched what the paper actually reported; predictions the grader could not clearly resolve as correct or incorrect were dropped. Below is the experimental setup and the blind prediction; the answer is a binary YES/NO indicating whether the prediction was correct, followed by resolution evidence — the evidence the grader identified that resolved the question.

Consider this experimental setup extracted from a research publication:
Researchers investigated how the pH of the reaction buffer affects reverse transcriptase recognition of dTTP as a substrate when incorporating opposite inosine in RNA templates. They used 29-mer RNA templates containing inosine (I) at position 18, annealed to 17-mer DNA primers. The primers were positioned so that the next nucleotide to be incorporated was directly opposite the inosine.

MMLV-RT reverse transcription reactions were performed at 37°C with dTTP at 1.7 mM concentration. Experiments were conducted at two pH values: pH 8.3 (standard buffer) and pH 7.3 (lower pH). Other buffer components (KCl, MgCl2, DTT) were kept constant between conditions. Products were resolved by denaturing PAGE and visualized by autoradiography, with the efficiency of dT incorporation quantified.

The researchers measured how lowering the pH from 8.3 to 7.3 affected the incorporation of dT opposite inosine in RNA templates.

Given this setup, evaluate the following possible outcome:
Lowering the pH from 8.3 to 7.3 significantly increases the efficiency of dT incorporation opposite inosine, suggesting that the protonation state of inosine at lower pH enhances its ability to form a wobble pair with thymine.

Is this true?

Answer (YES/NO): NO